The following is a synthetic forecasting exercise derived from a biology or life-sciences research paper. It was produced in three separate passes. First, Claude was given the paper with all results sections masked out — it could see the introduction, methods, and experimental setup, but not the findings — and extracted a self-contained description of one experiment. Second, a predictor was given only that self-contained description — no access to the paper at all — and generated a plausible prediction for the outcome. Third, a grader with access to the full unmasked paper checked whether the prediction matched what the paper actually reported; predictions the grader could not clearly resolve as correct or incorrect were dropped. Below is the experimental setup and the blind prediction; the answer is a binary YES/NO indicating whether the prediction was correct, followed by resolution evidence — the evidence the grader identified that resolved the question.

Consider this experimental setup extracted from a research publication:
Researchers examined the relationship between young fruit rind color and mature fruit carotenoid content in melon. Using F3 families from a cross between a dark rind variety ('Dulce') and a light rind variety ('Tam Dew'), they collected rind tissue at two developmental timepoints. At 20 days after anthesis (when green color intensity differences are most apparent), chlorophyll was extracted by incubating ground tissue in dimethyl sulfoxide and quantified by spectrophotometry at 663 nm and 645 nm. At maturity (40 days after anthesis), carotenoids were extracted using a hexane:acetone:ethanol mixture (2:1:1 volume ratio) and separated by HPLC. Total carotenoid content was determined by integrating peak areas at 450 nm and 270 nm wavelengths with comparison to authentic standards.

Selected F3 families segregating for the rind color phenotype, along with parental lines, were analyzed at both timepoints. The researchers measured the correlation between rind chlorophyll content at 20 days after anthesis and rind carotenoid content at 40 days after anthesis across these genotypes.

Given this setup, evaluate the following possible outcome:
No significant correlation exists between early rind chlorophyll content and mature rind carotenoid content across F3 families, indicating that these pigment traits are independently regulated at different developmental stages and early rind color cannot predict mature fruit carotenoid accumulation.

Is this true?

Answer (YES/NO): NO